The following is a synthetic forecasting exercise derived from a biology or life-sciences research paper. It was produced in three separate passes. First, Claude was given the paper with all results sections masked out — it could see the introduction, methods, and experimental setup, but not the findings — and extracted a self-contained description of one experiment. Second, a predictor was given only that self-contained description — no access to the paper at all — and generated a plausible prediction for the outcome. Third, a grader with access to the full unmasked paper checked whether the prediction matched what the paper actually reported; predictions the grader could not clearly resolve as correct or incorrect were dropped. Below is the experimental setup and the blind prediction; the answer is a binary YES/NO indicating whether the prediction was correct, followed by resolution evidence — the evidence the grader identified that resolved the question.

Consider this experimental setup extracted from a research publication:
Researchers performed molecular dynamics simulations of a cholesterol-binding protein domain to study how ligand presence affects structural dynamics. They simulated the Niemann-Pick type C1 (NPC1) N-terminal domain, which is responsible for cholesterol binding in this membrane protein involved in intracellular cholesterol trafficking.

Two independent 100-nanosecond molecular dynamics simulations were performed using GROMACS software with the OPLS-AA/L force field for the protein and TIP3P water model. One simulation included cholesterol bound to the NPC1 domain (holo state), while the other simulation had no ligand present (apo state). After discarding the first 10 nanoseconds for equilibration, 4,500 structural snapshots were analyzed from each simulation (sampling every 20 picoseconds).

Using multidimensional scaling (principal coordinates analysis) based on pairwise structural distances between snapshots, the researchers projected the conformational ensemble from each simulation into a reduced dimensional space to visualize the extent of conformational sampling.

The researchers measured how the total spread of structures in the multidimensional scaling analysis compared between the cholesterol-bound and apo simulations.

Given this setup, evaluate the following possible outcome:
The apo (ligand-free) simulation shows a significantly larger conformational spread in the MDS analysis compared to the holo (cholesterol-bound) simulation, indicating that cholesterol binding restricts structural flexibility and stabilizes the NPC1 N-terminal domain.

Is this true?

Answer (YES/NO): YES